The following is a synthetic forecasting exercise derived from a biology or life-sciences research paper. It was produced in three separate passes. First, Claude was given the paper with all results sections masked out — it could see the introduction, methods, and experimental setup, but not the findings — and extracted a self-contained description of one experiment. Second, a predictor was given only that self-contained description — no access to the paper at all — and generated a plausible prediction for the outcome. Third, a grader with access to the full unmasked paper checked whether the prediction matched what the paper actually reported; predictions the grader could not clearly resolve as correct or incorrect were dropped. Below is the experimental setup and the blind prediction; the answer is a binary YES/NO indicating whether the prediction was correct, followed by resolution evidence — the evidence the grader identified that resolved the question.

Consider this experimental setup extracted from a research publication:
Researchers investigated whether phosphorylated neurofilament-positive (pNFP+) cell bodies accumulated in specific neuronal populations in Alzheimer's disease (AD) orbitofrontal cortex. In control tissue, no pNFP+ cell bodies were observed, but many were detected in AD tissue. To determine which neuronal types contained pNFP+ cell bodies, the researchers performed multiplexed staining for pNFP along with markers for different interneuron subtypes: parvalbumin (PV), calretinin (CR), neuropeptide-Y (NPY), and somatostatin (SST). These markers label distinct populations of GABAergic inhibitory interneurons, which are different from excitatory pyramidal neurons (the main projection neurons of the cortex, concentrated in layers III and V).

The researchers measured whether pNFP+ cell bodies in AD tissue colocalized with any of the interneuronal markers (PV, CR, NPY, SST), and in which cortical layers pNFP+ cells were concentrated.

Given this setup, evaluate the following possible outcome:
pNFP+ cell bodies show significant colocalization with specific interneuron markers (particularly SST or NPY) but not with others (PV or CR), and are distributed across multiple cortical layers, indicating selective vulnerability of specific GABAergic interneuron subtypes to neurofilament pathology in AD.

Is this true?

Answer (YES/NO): NO